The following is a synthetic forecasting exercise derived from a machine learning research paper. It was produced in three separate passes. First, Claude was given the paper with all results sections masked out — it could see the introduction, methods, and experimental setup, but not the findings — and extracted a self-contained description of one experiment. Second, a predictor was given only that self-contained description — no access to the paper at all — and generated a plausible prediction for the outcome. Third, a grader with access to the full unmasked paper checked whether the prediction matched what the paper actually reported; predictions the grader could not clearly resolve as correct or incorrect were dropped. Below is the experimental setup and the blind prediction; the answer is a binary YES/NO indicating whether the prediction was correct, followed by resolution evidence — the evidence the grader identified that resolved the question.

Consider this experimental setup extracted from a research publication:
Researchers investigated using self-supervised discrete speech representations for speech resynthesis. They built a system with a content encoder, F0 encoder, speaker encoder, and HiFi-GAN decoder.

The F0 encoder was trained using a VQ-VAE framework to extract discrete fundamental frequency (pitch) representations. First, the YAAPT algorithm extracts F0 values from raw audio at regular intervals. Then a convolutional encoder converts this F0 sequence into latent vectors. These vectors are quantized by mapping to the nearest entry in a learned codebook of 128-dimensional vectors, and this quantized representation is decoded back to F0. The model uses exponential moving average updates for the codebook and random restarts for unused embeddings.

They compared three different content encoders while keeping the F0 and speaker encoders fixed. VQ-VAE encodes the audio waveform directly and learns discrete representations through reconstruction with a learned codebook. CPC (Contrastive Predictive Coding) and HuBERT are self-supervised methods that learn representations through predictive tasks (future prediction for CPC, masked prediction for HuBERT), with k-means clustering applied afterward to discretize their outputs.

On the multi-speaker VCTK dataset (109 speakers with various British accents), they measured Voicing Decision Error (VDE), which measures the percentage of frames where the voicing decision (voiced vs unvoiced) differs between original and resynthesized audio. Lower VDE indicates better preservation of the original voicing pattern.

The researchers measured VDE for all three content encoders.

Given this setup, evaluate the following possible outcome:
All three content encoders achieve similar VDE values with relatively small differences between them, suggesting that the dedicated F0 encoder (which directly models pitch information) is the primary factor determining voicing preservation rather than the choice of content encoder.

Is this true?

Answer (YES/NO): NO